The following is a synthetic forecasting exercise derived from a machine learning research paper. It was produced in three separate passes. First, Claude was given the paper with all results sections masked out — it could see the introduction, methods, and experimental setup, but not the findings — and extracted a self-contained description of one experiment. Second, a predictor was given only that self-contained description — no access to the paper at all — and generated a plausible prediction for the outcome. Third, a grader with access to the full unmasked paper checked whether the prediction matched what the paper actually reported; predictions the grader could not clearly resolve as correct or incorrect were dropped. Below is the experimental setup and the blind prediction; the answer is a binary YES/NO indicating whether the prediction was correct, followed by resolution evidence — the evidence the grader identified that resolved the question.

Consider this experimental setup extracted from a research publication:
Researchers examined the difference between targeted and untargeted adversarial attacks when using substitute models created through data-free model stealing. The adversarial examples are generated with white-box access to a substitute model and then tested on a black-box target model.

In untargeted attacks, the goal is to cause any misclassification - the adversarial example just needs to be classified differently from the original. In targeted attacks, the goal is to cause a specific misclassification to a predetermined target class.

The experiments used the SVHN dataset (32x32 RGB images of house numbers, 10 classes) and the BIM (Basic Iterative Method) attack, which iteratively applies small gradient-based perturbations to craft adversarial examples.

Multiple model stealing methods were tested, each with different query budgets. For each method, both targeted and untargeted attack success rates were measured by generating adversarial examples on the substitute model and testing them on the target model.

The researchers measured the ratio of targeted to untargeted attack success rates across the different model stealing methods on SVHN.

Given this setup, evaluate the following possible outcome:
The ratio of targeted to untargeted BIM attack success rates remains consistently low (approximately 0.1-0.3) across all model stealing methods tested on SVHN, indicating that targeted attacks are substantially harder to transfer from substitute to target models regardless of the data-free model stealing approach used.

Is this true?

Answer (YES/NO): NO